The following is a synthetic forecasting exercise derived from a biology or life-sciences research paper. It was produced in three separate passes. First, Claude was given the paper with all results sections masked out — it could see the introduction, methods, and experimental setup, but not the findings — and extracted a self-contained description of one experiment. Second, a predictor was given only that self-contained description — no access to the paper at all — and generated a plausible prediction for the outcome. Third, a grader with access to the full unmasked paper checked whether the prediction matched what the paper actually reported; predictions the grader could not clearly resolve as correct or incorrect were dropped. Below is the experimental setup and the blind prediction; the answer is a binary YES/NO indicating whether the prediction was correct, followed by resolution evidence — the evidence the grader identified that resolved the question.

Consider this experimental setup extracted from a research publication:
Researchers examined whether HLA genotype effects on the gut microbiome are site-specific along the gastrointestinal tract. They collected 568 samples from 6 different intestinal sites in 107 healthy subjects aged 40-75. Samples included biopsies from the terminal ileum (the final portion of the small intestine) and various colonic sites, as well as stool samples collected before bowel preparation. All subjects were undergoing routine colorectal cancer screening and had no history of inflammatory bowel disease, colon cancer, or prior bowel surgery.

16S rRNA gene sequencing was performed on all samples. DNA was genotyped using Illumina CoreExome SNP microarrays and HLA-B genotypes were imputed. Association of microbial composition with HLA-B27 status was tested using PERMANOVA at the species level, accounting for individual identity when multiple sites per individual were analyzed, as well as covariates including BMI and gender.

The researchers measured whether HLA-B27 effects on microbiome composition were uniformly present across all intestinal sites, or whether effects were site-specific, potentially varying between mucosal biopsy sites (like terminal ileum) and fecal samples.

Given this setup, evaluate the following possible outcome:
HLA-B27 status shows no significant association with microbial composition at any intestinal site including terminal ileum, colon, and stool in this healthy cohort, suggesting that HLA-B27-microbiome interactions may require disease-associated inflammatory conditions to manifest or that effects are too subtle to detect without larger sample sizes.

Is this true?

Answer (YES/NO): NO